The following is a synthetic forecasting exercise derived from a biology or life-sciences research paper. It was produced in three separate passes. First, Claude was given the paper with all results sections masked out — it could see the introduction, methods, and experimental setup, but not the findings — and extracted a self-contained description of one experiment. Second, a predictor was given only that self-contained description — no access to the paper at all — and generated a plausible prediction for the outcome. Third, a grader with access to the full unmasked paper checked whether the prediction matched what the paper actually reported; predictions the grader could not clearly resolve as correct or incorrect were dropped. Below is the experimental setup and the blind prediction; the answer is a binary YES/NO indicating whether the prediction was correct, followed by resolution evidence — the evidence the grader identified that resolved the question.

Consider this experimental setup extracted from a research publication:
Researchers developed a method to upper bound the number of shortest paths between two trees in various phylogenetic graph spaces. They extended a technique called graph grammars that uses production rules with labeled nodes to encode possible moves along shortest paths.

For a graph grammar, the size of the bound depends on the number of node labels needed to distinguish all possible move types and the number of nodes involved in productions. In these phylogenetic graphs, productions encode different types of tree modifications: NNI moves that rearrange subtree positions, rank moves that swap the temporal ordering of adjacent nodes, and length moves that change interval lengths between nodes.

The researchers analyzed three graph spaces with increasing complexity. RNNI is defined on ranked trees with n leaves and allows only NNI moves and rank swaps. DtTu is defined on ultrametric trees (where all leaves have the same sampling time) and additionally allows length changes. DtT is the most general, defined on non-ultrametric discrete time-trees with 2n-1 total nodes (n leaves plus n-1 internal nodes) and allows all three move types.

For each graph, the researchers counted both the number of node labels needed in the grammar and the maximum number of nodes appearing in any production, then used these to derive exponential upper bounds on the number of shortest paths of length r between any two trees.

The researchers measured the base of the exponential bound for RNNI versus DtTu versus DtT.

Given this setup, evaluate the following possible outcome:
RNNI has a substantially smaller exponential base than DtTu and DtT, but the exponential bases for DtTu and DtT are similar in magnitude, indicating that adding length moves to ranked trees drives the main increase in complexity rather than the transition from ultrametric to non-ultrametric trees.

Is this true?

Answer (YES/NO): YES